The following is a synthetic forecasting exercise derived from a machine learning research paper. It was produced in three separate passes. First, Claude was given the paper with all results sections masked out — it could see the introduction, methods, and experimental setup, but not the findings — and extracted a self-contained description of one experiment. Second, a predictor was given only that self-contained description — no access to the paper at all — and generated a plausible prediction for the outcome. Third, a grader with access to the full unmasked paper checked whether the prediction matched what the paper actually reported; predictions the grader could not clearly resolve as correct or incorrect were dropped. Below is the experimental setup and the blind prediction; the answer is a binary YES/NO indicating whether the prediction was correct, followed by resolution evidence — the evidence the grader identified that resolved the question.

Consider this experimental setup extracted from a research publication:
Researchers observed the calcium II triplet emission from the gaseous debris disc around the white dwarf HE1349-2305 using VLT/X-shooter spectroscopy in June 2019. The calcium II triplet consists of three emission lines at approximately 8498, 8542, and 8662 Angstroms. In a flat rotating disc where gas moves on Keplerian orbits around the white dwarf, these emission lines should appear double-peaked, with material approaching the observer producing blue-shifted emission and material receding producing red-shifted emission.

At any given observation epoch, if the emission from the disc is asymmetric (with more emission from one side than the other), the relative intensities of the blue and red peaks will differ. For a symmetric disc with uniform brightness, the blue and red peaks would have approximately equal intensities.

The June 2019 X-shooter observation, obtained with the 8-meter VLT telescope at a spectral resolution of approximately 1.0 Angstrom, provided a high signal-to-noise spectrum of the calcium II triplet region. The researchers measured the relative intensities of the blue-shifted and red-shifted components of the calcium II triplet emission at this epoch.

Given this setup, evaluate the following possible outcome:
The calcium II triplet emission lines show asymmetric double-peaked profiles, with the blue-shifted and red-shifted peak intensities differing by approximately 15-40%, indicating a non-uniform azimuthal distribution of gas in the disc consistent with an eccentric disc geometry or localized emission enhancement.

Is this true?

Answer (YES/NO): NO